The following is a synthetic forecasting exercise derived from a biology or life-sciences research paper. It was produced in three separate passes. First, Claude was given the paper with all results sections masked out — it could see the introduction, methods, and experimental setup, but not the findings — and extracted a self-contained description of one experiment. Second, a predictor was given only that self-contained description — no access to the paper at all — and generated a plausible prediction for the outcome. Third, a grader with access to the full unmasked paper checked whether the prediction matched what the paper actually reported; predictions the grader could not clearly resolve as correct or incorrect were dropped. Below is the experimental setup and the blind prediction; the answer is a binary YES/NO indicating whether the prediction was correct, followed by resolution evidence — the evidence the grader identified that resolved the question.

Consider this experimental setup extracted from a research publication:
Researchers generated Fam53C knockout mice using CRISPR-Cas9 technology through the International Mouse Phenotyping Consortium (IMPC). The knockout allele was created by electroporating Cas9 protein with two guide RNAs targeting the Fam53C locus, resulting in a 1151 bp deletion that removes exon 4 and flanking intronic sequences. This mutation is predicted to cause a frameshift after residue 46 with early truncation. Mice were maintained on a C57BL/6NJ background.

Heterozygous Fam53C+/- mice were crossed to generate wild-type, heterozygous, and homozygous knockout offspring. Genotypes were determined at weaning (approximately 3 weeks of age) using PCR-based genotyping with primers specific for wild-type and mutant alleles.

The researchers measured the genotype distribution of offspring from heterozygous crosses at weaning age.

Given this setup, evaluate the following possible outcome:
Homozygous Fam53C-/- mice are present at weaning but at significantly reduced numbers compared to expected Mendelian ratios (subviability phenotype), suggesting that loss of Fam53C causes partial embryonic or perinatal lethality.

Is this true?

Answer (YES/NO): YES